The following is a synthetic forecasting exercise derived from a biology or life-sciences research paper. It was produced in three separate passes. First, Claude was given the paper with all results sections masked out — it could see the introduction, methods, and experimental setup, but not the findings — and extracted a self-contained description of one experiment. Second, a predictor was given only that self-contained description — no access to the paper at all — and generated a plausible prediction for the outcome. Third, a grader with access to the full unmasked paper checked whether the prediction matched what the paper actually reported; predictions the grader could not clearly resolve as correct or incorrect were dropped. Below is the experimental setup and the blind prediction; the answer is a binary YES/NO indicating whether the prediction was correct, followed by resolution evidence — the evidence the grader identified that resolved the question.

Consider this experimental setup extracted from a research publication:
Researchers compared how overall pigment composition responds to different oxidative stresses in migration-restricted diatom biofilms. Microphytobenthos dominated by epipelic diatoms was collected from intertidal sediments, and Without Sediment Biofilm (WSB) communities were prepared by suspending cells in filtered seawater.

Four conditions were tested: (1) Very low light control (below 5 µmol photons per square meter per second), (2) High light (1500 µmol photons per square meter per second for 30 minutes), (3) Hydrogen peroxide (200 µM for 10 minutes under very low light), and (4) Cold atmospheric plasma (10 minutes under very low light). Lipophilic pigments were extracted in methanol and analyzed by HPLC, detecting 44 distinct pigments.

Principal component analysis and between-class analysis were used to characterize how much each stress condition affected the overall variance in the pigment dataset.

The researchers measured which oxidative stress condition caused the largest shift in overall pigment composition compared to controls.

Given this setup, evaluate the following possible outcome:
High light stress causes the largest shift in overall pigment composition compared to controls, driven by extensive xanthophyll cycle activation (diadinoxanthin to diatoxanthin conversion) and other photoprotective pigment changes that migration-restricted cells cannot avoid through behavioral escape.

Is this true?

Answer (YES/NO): NO